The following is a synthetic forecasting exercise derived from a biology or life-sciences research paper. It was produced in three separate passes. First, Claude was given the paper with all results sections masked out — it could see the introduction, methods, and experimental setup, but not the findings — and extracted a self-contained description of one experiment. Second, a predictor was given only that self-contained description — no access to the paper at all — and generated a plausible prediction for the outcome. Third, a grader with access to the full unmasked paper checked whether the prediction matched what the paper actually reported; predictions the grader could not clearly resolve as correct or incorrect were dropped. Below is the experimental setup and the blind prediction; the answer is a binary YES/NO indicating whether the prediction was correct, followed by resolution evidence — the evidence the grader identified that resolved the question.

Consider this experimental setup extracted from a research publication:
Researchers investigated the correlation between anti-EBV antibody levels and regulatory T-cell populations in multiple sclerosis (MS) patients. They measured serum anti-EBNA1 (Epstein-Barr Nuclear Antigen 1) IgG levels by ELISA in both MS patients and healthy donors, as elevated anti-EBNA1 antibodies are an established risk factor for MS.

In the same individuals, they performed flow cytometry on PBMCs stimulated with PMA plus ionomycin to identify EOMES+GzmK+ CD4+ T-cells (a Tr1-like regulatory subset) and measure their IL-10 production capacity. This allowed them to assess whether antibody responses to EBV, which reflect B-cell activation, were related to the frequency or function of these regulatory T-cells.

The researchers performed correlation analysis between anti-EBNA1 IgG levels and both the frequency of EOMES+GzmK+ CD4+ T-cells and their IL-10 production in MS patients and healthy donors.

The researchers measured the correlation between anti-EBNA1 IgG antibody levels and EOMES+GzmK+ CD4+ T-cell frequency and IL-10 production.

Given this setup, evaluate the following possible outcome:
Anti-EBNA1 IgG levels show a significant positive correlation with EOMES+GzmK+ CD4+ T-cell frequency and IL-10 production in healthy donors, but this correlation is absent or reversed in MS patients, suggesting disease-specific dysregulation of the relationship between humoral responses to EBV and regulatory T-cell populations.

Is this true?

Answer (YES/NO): NO